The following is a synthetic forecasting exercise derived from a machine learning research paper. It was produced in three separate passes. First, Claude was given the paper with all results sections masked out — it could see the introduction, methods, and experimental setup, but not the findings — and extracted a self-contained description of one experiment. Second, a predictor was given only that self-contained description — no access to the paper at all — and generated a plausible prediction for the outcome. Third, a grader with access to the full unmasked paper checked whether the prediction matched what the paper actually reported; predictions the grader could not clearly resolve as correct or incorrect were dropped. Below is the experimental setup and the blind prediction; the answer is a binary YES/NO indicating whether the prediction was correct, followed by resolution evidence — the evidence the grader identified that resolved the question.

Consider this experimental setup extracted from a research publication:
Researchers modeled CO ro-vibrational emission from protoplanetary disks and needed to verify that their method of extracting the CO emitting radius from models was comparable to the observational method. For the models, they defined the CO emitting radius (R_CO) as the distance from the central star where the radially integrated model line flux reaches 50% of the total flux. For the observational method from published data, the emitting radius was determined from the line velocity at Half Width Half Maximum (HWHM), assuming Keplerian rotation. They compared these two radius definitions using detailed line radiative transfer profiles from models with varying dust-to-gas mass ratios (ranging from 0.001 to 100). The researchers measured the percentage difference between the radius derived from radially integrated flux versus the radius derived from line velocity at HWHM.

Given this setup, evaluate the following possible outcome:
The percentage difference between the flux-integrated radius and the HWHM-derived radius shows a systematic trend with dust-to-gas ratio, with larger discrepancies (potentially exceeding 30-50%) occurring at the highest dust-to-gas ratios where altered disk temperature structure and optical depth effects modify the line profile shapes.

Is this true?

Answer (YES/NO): NO